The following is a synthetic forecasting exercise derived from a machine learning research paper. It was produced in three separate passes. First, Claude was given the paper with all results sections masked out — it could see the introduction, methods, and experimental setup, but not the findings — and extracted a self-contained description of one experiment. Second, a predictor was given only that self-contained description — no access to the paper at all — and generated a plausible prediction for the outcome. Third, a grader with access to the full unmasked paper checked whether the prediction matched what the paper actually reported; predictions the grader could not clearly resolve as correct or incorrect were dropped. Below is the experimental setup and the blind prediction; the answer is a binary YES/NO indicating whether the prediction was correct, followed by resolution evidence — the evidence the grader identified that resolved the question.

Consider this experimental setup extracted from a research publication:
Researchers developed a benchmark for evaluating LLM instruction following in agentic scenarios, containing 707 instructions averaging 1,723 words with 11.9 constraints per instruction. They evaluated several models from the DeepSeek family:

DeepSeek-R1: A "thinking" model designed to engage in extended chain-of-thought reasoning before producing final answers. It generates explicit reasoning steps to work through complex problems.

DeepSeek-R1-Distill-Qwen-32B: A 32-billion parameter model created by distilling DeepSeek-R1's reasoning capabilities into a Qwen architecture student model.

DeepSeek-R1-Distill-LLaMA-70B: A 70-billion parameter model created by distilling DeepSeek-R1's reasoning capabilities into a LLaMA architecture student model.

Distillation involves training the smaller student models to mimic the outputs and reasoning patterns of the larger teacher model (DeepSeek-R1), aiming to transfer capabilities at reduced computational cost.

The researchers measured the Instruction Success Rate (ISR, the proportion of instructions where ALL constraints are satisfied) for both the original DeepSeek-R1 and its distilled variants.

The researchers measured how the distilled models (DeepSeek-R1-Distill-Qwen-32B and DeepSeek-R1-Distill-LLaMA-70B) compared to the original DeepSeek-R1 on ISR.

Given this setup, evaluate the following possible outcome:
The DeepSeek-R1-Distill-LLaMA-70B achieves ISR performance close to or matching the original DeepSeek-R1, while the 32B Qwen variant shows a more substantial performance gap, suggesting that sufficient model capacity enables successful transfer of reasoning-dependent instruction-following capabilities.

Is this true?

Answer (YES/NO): NO